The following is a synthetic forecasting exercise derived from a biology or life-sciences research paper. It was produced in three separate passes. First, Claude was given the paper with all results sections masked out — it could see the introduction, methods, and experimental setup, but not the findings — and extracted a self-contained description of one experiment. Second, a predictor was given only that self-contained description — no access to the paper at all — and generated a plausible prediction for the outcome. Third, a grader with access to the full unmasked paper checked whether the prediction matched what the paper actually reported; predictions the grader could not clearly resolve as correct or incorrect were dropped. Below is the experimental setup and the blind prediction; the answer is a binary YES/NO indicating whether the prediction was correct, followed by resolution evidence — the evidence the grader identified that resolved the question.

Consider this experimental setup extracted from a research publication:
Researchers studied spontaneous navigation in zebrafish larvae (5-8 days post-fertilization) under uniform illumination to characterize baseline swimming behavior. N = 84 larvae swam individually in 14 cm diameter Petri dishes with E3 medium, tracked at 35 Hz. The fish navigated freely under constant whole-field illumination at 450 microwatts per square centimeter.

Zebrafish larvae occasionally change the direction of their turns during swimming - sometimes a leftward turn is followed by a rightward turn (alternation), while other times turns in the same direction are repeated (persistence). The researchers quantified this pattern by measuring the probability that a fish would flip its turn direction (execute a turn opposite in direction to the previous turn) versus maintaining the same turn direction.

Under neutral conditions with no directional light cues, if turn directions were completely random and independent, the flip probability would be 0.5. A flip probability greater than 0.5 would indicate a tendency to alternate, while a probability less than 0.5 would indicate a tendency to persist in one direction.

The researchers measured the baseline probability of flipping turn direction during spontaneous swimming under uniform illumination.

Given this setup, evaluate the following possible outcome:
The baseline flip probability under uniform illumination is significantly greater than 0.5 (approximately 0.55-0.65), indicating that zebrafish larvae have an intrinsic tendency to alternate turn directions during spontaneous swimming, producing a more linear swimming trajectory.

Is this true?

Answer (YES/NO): NO